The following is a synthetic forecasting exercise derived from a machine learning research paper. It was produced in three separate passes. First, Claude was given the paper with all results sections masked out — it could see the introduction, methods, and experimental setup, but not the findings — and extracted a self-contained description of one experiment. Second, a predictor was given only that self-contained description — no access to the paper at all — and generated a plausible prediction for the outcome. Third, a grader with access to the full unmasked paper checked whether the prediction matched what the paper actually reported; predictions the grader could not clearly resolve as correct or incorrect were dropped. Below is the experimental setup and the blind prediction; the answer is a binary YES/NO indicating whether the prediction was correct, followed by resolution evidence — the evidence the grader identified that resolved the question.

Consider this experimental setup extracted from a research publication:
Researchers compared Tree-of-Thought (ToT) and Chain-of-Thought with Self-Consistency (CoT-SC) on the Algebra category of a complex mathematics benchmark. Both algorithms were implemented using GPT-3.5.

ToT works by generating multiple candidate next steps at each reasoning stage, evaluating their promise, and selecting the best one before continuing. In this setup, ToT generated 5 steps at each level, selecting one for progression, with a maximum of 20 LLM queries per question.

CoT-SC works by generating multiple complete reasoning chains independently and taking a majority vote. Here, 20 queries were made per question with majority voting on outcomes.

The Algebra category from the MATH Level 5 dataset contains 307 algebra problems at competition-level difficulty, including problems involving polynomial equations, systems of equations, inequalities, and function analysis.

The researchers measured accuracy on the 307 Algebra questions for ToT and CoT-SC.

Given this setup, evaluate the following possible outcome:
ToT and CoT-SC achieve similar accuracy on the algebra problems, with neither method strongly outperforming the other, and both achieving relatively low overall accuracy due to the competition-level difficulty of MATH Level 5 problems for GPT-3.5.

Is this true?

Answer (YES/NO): NO